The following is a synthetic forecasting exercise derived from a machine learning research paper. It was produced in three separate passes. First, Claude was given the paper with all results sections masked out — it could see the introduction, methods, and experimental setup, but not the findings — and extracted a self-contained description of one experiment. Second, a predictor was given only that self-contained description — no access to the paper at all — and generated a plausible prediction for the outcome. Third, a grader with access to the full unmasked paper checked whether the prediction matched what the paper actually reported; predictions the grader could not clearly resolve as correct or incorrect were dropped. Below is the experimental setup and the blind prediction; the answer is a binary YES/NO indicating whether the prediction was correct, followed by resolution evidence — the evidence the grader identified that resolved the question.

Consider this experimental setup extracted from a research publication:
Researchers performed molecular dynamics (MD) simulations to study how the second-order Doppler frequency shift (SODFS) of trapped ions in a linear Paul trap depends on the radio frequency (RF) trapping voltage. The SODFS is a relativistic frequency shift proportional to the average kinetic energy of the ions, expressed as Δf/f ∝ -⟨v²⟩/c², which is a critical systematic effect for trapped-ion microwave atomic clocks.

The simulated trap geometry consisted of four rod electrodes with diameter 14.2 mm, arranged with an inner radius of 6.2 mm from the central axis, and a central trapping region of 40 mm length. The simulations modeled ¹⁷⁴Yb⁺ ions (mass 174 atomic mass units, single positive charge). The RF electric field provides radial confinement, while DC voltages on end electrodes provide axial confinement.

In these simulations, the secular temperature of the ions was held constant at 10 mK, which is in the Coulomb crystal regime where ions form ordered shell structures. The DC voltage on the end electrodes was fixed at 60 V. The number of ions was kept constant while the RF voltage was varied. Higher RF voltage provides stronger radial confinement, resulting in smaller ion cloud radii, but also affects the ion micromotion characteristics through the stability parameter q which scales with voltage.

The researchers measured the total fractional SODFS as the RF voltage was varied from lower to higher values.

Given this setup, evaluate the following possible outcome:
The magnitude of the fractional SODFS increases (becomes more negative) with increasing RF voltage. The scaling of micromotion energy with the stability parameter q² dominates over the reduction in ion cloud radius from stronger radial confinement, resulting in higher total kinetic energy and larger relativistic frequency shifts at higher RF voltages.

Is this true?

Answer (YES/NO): NO